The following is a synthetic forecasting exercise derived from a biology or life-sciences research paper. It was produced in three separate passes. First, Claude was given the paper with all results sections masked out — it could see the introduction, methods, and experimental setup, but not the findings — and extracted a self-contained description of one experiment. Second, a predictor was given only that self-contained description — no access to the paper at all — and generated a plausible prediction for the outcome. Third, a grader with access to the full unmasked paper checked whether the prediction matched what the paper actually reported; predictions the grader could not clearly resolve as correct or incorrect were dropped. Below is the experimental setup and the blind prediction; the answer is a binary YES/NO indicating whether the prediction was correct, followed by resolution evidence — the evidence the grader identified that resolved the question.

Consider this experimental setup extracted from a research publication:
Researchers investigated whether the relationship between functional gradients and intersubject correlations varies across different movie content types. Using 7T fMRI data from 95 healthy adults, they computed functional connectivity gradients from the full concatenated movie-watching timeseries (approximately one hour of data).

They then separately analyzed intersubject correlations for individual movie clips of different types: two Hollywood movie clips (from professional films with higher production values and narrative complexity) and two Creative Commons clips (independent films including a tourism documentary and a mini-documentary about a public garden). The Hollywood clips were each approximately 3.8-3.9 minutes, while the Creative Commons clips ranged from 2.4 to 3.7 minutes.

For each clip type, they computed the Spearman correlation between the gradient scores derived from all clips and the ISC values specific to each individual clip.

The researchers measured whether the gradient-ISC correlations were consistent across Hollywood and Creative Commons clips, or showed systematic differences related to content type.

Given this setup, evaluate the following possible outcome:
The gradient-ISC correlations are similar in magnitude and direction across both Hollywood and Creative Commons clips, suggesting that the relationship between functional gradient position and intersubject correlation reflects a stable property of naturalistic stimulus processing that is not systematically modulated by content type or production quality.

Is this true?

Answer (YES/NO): YES